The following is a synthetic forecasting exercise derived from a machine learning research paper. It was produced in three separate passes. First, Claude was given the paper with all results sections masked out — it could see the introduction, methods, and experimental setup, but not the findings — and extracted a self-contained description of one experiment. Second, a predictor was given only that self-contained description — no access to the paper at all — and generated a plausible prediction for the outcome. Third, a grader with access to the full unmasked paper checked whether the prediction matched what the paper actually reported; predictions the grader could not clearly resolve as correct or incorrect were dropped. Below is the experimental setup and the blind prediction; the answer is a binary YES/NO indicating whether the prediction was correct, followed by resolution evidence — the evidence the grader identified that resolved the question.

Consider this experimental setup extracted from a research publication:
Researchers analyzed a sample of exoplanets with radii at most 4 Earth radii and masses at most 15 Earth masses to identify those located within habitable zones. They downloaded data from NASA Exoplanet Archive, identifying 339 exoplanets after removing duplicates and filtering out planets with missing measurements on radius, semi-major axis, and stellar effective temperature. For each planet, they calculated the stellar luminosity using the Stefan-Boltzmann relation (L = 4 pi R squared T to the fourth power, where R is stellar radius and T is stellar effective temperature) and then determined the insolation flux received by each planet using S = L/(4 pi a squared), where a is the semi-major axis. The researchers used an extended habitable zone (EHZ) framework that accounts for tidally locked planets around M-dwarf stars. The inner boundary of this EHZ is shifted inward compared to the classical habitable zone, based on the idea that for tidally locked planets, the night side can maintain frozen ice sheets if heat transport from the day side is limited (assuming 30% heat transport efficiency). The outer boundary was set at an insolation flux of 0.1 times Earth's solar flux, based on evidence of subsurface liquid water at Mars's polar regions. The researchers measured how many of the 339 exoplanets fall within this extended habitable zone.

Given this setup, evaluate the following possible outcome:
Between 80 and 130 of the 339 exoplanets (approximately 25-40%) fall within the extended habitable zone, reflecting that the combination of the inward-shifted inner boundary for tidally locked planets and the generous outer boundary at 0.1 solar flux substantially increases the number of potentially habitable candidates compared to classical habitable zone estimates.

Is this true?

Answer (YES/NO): NO